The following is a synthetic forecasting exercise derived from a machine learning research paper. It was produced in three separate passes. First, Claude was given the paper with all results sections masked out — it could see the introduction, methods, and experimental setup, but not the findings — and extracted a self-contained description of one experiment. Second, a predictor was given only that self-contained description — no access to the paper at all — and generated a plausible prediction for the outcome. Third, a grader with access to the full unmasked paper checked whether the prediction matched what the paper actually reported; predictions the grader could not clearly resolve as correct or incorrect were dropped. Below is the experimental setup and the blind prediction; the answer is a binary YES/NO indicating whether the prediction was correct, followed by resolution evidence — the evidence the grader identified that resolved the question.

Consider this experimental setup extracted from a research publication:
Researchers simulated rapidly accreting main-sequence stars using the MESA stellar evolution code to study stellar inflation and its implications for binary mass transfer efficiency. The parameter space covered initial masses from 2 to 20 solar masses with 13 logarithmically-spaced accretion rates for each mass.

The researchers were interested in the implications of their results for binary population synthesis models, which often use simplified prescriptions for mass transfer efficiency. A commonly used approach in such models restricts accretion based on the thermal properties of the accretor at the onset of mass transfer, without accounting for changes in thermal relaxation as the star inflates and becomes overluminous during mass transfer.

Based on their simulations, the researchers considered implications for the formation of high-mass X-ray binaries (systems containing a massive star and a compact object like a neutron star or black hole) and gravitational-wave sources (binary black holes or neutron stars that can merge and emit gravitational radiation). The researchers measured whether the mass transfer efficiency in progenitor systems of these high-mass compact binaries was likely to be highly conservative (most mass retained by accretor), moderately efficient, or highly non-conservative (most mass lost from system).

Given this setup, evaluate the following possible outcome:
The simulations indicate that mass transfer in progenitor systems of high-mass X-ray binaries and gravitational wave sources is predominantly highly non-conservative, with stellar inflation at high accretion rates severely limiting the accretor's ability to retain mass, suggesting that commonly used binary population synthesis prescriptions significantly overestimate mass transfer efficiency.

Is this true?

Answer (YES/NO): YES